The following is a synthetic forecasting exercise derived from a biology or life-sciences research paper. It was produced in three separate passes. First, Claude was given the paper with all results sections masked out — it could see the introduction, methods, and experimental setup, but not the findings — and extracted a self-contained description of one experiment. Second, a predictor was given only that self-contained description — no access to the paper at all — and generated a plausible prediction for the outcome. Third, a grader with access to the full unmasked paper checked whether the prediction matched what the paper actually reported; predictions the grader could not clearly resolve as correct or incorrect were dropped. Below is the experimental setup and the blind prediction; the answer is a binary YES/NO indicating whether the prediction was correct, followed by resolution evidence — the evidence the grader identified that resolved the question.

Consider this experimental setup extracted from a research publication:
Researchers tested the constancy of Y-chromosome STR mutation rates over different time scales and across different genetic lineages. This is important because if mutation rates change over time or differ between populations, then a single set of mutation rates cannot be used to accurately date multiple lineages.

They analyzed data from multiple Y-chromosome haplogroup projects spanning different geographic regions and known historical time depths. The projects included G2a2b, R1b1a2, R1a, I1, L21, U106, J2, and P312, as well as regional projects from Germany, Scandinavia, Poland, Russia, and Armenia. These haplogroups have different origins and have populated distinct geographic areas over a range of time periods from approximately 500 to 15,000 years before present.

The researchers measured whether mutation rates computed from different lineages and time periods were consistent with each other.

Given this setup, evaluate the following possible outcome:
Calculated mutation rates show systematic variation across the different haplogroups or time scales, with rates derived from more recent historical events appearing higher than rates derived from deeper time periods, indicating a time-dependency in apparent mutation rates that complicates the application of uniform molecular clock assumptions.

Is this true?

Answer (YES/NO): NO